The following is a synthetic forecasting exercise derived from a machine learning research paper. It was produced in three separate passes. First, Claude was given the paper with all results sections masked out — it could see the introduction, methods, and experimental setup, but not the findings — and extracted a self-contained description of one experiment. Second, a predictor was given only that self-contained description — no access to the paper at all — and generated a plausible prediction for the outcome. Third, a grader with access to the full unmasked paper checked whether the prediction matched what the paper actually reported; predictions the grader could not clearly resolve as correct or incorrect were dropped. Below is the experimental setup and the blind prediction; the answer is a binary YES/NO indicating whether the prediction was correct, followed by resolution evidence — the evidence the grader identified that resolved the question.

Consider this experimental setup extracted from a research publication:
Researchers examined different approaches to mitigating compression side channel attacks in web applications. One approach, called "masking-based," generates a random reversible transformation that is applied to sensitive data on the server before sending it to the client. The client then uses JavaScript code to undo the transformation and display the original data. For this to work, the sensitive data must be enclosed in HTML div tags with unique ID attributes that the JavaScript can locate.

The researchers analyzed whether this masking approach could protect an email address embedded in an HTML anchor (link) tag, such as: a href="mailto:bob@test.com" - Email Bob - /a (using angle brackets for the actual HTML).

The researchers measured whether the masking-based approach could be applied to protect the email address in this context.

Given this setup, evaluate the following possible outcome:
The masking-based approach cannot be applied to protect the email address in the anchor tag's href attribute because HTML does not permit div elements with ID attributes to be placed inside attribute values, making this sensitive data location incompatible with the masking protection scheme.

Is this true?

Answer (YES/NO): YES